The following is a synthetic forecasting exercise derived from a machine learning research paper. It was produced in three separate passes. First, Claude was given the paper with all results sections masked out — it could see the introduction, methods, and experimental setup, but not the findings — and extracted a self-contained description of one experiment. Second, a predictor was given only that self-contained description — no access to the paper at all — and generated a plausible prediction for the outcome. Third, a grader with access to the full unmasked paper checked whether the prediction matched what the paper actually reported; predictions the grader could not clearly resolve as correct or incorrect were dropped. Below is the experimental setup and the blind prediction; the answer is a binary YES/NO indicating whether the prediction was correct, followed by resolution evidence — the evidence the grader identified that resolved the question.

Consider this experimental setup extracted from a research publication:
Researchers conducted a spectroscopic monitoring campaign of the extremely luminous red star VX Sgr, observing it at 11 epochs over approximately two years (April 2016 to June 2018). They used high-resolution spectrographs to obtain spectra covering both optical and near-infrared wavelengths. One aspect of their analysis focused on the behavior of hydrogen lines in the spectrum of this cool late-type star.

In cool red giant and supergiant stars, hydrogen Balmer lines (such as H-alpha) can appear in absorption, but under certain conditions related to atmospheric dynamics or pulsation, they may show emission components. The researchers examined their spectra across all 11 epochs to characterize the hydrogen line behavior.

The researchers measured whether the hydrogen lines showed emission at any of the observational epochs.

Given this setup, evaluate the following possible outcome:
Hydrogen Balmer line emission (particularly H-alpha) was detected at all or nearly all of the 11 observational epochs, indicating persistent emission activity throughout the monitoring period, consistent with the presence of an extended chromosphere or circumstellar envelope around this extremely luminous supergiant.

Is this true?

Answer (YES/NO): NO